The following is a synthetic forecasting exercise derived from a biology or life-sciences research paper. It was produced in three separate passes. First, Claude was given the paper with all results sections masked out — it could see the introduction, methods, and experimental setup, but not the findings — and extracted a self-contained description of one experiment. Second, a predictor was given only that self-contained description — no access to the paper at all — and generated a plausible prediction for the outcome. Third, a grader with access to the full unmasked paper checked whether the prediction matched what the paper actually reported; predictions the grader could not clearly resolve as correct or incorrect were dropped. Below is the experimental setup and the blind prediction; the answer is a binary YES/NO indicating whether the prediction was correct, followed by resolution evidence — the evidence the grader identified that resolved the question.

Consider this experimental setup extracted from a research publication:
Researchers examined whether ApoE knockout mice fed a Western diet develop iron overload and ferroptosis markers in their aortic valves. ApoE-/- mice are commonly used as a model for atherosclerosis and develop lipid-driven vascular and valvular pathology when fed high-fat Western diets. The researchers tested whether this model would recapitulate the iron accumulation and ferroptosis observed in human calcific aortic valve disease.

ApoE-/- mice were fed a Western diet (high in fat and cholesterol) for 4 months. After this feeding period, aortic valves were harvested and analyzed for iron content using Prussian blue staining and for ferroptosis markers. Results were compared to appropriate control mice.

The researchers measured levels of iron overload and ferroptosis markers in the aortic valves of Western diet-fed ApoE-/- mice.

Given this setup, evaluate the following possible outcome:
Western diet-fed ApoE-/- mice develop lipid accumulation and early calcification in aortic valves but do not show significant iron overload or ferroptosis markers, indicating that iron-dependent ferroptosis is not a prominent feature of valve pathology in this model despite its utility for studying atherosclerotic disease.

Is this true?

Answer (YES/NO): NO